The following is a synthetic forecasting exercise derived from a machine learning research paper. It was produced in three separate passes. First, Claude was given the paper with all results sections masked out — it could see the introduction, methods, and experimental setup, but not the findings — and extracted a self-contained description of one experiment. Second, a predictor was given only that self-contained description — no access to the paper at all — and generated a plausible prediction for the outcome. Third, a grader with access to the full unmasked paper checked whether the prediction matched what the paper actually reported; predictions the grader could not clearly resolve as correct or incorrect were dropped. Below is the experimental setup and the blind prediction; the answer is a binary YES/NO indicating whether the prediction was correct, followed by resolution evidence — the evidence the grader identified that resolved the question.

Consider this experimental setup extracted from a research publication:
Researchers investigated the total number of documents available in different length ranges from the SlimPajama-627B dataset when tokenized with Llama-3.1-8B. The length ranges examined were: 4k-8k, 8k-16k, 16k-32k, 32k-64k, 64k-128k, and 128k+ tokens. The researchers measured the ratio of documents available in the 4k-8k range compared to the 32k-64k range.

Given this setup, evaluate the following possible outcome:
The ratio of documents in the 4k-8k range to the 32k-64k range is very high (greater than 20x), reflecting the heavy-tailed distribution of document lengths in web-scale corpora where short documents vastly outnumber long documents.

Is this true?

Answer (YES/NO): YES